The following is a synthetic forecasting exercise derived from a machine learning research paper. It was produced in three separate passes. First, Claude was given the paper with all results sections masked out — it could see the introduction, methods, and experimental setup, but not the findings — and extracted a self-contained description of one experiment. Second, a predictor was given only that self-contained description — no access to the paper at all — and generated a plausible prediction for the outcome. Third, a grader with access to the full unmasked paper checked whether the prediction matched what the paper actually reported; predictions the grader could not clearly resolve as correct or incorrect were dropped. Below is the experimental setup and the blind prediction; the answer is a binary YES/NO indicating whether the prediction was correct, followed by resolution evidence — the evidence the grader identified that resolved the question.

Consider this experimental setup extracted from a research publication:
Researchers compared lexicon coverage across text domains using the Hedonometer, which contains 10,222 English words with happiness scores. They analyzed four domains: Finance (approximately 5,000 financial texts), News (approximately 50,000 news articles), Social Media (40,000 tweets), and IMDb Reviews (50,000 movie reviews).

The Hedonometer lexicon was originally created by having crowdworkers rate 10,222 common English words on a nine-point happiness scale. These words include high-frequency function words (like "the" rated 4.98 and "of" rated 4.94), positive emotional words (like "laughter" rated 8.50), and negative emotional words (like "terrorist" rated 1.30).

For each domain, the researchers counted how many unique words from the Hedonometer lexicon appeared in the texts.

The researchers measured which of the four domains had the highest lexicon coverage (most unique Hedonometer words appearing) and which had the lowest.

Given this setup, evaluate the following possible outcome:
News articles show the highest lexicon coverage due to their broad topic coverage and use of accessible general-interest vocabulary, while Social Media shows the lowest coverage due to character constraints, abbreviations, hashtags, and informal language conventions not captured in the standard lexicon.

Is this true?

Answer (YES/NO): NO